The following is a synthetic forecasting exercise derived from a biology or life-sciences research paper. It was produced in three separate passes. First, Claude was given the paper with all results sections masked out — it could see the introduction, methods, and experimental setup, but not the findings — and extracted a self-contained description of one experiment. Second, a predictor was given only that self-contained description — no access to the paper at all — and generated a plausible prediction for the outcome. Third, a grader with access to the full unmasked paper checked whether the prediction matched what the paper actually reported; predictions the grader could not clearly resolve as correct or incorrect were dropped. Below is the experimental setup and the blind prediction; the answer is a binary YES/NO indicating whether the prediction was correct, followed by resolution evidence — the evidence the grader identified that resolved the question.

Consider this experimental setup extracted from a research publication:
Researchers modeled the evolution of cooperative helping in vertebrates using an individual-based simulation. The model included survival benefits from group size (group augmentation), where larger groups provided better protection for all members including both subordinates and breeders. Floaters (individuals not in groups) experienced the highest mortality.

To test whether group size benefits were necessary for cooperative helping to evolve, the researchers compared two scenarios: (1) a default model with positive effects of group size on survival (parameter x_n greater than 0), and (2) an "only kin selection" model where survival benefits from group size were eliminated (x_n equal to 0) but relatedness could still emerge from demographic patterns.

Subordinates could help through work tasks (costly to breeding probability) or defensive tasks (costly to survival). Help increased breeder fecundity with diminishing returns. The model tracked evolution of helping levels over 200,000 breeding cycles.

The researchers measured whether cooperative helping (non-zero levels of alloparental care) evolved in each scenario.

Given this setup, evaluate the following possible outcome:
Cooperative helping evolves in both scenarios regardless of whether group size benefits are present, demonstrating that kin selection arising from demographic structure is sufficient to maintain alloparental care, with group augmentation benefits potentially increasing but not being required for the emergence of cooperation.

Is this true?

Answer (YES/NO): NO